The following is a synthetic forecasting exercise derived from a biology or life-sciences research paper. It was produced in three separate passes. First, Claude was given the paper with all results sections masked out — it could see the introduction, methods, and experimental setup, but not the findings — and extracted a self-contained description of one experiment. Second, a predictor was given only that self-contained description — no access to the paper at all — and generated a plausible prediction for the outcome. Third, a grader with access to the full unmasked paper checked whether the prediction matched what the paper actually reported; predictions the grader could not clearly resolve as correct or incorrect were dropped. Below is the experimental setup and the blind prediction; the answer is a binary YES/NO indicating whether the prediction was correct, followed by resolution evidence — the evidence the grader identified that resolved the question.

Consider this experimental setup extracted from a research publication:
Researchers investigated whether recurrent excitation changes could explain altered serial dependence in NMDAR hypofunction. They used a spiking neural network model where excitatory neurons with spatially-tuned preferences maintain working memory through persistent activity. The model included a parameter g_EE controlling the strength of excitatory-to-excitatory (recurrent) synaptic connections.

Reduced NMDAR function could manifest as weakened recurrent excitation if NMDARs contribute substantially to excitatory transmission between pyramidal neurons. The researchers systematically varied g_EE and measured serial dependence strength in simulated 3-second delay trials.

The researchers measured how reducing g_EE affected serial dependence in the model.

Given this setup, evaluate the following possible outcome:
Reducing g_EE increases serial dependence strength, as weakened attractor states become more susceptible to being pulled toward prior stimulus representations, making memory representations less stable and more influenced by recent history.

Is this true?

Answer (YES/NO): NO